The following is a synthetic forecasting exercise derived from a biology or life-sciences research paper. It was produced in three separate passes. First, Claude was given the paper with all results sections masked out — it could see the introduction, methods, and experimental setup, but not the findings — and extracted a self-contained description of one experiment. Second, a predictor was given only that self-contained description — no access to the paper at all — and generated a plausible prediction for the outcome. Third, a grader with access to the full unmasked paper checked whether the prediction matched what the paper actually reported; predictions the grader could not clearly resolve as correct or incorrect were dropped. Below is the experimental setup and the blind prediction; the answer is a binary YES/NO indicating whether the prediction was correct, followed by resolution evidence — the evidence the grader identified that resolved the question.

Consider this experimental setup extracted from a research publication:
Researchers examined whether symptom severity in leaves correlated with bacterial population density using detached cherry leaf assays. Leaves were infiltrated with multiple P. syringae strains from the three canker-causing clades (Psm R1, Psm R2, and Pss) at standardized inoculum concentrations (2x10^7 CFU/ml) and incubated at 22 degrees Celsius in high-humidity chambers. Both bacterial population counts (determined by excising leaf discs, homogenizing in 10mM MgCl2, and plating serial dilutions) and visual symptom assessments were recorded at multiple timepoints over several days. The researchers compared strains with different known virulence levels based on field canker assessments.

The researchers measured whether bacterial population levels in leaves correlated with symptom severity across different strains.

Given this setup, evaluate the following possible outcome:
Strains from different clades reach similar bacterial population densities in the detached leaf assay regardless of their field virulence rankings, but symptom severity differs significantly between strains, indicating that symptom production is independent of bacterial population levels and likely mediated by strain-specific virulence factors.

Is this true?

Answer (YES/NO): NO